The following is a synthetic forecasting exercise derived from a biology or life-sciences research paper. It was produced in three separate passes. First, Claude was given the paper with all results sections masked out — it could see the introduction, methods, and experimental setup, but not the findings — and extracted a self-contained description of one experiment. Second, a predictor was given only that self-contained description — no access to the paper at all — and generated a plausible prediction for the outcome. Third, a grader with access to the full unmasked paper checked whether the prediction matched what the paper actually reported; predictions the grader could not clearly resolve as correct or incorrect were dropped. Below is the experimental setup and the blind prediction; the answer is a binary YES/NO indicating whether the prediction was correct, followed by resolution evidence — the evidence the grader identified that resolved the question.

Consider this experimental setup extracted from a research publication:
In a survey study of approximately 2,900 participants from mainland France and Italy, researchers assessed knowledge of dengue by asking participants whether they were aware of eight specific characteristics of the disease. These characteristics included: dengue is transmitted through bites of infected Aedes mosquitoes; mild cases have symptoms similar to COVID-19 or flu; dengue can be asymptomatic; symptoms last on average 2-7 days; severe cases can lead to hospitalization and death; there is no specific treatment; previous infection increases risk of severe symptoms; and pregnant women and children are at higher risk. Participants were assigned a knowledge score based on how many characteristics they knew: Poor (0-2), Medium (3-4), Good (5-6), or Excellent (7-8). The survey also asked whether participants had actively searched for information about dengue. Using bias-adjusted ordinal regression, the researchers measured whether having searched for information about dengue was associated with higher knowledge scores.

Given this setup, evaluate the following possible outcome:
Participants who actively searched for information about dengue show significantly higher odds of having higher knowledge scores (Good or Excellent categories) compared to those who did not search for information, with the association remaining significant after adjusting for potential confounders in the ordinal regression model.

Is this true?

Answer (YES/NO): YES